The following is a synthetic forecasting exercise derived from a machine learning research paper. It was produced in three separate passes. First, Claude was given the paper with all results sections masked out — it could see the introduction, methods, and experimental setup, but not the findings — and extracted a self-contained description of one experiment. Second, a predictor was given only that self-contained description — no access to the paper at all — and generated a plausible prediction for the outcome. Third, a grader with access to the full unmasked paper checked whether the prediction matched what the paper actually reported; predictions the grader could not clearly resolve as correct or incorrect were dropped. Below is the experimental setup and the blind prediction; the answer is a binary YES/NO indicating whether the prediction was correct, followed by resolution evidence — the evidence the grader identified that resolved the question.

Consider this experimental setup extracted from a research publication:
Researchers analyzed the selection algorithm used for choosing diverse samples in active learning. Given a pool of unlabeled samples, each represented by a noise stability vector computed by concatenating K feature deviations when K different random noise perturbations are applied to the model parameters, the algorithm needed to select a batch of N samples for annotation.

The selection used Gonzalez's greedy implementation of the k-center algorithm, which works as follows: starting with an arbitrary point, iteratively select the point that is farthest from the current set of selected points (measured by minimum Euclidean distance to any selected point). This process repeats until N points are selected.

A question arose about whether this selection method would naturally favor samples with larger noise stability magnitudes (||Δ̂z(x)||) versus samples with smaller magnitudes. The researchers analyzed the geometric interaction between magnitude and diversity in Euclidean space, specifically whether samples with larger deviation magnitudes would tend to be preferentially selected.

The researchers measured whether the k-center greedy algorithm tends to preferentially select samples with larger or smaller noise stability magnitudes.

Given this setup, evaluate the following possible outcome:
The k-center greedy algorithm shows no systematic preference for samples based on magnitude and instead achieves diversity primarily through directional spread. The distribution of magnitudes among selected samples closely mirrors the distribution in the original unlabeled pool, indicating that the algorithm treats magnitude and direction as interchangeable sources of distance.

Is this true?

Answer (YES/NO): NO